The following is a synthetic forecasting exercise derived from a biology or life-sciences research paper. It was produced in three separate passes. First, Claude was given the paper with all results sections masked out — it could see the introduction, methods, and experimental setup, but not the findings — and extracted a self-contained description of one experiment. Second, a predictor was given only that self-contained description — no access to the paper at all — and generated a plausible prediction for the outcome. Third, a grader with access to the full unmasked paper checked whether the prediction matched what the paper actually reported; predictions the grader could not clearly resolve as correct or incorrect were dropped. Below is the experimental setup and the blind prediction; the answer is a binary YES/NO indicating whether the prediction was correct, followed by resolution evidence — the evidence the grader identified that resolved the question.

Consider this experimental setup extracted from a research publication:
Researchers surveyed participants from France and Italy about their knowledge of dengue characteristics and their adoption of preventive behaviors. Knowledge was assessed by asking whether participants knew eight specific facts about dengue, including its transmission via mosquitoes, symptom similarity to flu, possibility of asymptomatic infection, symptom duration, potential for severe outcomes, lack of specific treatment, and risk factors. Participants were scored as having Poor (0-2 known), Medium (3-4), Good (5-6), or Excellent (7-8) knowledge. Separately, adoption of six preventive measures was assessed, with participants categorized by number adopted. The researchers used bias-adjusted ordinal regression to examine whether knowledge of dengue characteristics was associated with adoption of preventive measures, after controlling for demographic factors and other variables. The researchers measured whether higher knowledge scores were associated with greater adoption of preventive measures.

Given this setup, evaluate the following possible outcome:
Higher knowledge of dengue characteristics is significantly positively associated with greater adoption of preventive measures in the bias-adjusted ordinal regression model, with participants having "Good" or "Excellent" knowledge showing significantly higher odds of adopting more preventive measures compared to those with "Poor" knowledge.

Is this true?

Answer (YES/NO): YES